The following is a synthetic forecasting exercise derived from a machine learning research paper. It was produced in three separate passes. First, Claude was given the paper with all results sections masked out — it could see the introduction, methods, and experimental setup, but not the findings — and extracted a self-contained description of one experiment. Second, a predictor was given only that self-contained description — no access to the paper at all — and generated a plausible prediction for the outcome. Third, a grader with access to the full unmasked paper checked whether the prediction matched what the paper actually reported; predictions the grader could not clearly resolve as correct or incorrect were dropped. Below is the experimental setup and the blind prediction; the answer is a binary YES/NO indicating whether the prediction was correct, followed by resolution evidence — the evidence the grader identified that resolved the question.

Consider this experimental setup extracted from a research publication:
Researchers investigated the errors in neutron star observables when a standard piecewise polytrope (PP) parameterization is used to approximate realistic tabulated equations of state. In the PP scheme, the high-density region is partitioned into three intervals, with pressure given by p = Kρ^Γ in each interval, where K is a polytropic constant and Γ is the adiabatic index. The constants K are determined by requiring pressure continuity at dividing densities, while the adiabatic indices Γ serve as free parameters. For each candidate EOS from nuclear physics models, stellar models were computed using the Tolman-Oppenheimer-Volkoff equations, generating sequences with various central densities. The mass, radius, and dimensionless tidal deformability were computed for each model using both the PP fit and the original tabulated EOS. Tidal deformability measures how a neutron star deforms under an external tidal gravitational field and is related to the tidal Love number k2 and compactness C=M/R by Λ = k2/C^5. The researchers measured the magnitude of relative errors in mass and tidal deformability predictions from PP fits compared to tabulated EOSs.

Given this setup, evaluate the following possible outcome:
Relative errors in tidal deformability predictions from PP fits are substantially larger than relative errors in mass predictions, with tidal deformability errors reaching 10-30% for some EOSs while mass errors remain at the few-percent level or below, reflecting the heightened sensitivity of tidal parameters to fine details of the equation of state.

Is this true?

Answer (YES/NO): NO